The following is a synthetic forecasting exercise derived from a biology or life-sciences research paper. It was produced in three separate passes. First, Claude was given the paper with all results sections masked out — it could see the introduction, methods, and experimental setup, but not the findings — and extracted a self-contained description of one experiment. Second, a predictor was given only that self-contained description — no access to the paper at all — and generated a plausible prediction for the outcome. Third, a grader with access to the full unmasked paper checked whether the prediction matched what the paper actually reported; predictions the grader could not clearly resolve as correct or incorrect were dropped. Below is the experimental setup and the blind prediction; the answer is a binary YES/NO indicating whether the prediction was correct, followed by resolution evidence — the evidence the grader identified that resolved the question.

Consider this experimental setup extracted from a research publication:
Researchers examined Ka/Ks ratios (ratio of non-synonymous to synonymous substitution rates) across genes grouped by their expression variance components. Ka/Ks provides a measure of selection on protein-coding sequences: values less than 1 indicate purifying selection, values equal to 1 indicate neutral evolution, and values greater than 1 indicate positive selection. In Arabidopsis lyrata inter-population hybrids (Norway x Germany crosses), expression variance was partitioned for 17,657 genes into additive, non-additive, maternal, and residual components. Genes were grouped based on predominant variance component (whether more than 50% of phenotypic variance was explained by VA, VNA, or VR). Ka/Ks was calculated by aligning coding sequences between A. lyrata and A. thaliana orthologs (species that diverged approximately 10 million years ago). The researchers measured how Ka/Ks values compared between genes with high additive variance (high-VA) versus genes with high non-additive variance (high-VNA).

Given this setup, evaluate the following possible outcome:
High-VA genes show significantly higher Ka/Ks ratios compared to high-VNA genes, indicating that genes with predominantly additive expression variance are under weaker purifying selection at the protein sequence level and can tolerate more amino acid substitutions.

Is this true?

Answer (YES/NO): YES